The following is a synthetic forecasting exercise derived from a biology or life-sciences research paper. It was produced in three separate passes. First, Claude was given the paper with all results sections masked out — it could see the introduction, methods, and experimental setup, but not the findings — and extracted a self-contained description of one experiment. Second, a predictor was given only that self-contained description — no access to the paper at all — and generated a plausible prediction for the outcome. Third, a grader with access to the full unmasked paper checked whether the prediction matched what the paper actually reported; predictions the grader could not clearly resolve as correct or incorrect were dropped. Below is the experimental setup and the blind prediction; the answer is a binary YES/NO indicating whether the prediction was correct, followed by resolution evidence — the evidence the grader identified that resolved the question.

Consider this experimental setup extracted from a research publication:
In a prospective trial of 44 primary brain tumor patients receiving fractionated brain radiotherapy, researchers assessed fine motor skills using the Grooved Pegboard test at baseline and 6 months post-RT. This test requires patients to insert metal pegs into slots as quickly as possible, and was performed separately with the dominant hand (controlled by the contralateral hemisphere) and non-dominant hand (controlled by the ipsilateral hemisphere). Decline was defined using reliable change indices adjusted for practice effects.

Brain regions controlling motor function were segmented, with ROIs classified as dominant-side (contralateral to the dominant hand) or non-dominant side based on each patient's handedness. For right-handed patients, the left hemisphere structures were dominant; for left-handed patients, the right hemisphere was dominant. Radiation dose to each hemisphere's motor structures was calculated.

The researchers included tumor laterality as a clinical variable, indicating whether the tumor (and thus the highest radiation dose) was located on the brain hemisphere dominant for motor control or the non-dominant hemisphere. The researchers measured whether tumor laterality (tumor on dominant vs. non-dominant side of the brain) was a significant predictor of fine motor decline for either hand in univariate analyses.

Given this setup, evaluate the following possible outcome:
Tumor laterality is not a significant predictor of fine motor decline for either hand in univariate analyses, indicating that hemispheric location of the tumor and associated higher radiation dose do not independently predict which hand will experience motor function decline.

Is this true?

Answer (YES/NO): NO